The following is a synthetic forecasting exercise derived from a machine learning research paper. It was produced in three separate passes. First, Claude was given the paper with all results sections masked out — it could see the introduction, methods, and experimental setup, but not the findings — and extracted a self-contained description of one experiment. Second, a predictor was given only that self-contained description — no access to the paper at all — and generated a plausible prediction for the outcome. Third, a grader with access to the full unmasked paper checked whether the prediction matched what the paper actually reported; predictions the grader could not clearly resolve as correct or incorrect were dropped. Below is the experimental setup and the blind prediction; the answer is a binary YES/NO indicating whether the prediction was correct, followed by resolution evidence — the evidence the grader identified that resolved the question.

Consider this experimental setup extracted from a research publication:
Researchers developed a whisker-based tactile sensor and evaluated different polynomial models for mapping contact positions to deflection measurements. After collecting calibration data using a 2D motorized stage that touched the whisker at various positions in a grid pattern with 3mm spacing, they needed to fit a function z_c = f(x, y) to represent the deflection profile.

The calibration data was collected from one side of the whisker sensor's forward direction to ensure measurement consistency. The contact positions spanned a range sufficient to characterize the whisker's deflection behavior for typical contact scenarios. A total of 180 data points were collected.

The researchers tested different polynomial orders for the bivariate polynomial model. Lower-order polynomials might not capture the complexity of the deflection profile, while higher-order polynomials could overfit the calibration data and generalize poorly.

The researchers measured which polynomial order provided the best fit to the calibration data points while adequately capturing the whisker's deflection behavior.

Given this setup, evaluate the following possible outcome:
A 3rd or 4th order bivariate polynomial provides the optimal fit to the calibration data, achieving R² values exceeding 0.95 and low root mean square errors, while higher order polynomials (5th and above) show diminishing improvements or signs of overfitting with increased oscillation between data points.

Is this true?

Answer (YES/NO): NO